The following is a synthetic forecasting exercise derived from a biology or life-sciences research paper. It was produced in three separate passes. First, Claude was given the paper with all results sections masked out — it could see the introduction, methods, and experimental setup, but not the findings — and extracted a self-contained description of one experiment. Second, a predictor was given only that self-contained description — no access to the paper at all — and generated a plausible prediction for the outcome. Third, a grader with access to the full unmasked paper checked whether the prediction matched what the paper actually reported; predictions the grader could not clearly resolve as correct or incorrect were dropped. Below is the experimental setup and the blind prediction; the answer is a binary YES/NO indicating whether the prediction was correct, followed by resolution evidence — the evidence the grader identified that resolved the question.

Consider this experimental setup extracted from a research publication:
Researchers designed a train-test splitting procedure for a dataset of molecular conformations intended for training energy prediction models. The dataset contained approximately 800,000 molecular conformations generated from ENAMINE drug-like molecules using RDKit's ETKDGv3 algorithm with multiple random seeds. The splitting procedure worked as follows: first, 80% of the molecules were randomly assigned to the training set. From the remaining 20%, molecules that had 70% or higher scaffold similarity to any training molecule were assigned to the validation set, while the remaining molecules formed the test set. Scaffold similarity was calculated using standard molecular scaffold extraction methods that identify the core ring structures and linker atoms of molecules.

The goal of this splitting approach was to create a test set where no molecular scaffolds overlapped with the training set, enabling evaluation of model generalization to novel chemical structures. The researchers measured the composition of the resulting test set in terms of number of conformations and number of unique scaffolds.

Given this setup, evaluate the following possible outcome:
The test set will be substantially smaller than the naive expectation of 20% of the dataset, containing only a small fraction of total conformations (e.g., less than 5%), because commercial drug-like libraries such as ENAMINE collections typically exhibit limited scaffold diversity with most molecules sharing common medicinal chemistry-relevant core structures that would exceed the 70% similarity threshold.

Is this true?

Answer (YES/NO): YES